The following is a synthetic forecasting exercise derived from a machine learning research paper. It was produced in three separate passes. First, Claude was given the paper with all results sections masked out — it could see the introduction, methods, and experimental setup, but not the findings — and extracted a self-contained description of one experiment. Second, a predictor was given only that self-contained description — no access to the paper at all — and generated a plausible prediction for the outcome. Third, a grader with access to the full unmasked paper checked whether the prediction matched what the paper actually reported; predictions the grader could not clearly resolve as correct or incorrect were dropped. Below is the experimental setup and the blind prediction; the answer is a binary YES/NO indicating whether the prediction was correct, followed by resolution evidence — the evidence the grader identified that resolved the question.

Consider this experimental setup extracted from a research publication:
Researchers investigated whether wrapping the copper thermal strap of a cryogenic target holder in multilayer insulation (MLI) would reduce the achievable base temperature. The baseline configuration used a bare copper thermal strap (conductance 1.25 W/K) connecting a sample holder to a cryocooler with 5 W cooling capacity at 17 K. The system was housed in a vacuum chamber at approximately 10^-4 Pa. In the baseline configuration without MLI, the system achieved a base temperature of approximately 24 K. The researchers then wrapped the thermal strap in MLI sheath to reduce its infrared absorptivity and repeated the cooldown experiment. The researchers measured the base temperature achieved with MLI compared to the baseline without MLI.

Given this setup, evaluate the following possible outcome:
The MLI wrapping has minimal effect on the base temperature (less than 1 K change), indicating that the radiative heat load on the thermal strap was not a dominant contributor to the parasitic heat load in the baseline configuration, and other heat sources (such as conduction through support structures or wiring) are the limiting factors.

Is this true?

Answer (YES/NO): NO